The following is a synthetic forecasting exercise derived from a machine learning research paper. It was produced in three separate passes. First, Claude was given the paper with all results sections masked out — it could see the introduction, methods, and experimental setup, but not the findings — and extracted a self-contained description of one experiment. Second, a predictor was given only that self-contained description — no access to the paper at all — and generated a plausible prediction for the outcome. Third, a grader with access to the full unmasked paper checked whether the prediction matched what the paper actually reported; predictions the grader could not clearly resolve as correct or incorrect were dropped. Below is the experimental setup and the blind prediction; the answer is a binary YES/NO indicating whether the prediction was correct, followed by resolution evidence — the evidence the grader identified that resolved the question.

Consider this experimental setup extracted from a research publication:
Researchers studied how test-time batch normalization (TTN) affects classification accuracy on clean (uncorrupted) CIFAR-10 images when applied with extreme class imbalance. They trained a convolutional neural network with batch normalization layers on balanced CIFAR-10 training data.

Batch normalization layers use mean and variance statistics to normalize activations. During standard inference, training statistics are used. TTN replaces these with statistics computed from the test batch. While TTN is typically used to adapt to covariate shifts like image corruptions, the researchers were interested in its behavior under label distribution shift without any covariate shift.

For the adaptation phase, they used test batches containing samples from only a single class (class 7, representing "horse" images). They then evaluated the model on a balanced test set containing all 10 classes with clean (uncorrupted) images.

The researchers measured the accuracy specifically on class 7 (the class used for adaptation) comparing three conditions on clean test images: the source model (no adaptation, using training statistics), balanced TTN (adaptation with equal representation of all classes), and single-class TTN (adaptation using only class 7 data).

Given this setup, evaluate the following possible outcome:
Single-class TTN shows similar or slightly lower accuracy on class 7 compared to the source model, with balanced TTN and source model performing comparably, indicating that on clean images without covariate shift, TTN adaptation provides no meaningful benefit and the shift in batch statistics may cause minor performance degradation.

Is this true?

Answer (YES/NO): NO